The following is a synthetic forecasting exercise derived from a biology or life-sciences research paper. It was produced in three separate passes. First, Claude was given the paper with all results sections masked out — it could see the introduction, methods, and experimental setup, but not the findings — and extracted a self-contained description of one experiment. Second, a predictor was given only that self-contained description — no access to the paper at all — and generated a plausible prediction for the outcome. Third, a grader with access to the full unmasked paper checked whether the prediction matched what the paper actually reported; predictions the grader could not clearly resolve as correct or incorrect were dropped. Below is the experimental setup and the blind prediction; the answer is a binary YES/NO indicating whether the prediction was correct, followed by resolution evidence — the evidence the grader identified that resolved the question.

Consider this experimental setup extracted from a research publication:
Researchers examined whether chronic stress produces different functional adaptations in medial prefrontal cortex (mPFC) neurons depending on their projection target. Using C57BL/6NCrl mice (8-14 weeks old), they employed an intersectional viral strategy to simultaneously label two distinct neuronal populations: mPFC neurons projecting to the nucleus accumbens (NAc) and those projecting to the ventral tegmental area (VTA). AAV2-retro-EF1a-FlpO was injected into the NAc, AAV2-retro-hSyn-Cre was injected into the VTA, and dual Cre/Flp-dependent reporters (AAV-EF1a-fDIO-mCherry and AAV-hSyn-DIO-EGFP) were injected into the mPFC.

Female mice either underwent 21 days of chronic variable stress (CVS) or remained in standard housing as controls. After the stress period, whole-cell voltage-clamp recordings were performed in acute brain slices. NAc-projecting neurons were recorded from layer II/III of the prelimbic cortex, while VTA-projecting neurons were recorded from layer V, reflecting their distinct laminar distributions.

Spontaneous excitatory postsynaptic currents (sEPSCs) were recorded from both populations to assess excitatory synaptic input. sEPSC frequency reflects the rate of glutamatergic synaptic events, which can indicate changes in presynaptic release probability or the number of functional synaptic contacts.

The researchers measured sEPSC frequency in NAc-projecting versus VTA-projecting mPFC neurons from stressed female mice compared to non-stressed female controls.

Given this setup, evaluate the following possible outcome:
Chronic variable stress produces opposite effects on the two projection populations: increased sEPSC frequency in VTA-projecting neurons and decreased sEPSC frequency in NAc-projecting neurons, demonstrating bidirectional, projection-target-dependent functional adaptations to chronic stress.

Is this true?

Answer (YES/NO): NO